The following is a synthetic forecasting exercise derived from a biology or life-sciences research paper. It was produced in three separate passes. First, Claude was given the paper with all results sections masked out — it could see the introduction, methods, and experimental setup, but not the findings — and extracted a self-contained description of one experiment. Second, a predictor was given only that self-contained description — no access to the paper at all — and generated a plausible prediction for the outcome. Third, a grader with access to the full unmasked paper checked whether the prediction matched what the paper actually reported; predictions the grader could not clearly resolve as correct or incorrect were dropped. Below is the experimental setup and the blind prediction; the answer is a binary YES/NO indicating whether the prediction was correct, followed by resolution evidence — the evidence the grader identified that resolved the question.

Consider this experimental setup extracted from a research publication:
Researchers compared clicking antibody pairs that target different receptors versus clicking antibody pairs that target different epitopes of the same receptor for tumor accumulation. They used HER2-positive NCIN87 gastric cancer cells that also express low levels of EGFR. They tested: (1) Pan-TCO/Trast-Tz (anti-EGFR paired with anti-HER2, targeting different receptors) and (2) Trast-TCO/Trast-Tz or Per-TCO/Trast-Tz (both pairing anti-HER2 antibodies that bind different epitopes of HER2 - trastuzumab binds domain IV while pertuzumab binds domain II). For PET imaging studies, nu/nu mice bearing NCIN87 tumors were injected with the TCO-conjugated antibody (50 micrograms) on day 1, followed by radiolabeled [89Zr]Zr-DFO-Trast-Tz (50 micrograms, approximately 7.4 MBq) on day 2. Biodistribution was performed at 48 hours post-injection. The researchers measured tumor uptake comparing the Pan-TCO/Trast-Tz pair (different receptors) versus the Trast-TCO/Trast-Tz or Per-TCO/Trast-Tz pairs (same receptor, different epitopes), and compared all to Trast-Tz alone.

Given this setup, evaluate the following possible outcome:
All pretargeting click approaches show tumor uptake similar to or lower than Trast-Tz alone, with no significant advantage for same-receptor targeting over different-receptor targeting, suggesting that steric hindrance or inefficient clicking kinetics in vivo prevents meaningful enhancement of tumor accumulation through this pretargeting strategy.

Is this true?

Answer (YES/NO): NO